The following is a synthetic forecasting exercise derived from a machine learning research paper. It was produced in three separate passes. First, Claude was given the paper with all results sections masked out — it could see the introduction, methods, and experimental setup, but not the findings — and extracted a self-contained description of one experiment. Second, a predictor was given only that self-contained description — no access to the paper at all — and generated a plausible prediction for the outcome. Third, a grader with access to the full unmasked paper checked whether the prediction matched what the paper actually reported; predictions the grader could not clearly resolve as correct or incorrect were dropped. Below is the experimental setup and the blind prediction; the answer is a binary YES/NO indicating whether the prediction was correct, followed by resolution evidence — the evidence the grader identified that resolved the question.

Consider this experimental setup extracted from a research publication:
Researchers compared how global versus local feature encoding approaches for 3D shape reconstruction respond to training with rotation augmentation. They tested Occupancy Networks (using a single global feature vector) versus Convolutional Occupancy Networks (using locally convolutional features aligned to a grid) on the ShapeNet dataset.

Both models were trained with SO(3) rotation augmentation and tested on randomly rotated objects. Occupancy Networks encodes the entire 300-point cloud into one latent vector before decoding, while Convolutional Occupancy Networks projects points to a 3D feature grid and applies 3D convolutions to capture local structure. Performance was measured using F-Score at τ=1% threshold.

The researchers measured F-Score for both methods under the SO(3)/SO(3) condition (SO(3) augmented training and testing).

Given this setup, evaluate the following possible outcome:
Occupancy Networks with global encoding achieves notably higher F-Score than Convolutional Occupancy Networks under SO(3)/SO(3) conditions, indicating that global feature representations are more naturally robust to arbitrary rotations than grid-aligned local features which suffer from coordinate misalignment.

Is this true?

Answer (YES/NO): NO